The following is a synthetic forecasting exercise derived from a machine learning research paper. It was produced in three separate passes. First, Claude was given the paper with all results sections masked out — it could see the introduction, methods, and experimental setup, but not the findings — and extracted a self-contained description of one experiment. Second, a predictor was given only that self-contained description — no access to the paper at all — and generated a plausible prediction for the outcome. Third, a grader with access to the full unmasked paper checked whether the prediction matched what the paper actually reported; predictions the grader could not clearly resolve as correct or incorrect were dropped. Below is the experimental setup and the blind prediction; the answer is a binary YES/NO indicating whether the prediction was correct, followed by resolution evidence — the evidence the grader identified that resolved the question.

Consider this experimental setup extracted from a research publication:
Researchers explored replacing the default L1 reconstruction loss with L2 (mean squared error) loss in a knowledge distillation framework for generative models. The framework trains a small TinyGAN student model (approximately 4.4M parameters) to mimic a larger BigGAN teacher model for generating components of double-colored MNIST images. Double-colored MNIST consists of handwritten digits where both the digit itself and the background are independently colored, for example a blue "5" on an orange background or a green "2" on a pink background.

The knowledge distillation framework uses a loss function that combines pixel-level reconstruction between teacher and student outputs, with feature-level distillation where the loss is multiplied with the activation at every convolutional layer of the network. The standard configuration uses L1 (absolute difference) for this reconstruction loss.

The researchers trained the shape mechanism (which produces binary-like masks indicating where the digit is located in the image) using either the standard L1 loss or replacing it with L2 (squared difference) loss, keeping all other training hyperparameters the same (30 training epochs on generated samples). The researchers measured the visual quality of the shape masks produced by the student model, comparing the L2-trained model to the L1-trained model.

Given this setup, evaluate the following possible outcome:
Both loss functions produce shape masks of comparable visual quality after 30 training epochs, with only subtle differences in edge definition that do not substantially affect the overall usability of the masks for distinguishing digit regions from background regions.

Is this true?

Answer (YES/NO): NO